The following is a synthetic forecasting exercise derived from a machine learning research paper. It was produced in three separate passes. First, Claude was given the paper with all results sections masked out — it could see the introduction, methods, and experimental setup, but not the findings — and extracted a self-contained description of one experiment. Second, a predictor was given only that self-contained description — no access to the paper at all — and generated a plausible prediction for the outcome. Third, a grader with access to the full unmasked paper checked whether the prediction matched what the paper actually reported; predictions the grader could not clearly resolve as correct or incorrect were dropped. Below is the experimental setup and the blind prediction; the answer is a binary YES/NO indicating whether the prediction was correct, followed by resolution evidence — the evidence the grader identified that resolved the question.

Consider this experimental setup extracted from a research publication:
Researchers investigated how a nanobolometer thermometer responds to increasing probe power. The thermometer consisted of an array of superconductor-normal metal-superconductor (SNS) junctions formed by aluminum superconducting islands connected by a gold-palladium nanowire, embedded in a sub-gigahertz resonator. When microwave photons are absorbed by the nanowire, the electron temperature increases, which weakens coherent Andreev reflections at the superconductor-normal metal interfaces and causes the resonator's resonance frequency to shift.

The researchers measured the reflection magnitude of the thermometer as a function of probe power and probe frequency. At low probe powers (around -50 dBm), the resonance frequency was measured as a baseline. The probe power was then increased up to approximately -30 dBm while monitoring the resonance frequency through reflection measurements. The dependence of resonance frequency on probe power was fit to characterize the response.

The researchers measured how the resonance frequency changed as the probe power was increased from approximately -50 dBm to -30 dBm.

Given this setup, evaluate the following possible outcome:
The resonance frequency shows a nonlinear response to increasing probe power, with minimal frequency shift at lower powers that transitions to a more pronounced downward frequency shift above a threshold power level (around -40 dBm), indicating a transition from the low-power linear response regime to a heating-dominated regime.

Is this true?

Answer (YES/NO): NO